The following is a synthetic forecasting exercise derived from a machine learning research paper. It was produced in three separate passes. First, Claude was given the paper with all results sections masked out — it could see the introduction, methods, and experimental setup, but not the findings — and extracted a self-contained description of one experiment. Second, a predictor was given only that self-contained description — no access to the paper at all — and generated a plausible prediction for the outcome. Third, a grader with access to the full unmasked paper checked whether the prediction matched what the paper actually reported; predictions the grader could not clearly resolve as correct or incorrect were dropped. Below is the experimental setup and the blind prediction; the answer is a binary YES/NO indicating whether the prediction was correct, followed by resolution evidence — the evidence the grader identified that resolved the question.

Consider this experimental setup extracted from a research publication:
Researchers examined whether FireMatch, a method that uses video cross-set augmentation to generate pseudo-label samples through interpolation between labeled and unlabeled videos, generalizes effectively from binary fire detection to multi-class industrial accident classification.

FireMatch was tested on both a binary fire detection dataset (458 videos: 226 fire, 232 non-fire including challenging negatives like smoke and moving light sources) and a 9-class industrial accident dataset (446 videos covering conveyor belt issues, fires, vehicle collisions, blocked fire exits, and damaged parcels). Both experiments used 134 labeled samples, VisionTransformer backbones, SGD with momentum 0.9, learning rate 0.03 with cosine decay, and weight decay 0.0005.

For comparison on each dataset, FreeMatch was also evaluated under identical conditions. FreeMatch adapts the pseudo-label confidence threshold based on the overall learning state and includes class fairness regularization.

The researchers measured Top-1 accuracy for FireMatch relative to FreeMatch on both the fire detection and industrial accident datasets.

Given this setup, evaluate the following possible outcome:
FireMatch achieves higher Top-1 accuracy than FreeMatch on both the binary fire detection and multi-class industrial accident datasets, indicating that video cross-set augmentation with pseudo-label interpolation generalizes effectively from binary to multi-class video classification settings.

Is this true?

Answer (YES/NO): NO